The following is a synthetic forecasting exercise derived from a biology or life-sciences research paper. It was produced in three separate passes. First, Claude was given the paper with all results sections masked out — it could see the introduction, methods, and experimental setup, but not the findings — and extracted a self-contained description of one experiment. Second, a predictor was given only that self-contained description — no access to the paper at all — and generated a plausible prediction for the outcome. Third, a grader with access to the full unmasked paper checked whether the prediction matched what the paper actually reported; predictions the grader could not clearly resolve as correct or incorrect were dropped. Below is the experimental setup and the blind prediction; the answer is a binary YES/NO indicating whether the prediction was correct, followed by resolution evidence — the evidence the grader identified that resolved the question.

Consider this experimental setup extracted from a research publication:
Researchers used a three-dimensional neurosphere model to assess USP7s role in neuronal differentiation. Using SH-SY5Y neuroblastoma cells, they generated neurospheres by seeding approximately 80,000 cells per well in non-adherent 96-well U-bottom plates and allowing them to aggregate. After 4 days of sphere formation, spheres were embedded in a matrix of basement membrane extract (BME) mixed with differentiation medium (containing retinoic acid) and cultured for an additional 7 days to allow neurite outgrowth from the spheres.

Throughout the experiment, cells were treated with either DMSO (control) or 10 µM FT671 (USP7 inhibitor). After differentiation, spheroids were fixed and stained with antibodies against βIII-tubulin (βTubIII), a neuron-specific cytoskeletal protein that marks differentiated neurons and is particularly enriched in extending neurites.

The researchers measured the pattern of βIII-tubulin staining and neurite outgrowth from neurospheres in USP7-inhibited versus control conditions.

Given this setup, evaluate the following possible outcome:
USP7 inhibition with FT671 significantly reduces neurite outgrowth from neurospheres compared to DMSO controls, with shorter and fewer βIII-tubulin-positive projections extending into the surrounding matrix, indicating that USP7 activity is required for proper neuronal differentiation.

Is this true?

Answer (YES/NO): YES